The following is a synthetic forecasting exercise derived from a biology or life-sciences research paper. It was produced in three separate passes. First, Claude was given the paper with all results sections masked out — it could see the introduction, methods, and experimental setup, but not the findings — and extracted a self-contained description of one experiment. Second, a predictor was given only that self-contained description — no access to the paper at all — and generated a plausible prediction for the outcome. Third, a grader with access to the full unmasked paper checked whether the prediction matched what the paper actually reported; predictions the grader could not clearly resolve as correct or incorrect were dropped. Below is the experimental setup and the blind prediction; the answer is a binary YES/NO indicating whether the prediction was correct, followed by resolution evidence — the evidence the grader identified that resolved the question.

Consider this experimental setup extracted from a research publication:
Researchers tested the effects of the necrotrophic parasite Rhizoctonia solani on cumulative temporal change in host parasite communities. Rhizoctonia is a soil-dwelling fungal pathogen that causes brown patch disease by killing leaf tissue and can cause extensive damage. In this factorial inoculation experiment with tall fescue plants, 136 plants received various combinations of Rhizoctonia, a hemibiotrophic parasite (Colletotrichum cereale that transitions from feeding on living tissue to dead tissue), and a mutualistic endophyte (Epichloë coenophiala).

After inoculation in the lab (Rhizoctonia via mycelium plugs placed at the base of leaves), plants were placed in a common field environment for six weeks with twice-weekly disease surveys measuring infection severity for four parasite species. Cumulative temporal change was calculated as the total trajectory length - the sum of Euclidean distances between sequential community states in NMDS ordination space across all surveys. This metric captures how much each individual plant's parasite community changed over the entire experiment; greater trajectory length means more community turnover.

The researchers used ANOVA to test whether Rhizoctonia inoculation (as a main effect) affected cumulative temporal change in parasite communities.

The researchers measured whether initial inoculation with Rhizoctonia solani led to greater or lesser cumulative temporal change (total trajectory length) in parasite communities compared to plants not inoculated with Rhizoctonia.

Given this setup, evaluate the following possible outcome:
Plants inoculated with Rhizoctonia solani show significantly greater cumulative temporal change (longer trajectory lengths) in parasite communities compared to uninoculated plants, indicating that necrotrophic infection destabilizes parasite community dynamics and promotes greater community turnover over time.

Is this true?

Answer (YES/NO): NO